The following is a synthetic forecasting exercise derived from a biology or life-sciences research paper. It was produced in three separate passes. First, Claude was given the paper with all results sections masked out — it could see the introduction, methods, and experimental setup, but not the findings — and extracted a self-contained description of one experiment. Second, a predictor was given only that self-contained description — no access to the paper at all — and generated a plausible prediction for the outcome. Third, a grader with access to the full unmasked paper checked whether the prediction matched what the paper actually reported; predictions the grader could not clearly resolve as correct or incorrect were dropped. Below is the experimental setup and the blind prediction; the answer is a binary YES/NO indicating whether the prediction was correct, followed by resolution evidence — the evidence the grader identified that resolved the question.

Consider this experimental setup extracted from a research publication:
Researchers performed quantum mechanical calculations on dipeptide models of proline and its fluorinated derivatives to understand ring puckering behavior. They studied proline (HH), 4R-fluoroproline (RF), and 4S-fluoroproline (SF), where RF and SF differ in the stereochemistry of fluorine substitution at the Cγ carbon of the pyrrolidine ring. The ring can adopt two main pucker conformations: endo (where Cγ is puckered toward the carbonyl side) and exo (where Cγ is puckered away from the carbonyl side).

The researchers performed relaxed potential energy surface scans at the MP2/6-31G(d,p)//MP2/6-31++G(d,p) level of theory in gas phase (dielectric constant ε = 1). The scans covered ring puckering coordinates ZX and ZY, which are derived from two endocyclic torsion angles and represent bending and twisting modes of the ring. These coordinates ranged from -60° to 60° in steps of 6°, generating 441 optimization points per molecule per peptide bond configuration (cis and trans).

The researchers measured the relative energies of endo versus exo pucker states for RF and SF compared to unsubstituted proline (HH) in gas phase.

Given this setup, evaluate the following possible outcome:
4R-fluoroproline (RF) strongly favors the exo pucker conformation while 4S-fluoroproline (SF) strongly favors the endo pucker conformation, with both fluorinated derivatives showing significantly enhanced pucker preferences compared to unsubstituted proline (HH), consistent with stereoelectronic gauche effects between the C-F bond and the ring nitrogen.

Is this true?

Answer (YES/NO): NO